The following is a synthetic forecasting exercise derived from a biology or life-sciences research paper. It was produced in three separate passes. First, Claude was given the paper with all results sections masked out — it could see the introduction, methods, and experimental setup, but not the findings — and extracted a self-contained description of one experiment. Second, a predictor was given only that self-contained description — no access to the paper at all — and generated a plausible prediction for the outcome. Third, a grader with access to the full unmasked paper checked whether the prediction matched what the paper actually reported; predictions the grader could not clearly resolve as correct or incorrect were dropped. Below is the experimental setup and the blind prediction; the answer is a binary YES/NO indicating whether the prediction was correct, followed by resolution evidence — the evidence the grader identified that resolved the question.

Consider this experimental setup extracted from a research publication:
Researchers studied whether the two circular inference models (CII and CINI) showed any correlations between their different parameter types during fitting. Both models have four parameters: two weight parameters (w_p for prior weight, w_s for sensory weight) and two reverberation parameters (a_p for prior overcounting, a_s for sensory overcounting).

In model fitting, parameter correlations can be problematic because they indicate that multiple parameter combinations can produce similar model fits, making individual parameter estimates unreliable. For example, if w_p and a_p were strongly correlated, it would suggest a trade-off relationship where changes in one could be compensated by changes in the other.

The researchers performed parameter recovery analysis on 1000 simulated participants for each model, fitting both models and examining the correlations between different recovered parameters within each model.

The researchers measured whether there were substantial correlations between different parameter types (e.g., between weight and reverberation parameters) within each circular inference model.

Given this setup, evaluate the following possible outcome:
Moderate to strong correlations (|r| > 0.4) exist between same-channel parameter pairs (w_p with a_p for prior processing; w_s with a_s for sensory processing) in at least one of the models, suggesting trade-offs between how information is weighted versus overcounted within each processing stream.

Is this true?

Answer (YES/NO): NO